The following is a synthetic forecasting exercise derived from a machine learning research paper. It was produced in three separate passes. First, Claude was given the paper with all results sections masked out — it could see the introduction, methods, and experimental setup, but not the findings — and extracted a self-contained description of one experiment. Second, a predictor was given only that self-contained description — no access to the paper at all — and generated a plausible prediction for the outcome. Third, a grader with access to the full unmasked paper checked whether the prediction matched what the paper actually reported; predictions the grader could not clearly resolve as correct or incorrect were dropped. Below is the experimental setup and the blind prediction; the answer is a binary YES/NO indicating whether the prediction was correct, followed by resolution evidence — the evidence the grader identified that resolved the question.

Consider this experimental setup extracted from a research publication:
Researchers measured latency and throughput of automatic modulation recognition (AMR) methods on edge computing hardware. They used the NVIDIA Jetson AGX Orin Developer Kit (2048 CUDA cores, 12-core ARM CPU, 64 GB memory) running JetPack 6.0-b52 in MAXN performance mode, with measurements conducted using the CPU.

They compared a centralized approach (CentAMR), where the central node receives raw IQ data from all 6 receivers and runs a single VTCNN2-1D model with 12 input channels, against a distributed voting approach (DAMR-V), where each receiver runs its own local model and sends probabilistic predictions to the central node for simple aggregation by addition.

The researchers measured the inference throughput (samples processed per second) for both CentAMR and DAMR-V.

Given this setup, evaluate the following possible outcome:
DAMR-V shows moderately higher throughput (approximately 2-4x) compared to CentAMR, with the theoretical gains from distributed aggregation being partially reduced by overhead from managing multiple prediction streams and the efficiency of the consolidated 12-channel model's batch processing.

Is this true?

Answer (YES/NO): NO